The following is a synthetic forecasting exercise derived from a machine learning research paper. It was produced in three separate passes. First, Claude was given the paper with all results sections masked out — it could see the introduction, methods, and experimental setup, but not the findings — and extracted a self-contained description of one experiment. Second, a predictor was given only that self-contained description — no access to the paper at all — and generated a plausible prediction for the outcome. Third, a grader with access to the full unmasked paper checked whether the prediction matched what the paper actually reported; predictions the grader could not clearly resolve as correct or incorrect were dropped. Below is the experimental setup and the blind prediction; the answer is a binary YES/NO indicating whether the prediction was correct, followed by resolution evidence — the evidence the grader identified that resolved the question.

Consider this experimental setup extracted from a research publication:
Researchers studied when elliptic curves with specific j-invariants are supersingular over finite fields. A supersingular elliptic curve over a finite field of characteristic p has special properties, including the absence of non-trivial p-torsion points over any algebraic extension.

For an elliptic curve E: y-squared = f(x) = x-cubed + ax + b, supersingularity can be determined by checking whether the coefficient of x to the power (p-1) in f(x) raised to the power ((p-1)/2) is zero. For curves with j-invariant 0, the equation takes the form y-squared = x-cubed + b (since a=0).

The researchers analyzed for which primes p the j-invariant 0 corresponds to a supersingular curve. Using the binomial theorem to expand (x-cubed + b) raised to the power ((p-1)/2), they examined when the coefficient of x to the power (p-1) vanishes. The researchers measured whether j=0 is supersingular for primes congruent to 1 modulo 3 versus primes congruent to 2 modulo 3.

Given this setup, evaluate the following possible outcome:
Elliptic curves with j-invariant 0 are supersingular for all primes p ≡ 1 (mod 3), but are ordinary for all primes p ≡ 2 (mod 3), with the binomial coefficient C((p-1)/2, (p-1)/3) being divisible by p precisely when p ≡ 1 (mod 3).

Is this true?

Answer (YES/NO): NO